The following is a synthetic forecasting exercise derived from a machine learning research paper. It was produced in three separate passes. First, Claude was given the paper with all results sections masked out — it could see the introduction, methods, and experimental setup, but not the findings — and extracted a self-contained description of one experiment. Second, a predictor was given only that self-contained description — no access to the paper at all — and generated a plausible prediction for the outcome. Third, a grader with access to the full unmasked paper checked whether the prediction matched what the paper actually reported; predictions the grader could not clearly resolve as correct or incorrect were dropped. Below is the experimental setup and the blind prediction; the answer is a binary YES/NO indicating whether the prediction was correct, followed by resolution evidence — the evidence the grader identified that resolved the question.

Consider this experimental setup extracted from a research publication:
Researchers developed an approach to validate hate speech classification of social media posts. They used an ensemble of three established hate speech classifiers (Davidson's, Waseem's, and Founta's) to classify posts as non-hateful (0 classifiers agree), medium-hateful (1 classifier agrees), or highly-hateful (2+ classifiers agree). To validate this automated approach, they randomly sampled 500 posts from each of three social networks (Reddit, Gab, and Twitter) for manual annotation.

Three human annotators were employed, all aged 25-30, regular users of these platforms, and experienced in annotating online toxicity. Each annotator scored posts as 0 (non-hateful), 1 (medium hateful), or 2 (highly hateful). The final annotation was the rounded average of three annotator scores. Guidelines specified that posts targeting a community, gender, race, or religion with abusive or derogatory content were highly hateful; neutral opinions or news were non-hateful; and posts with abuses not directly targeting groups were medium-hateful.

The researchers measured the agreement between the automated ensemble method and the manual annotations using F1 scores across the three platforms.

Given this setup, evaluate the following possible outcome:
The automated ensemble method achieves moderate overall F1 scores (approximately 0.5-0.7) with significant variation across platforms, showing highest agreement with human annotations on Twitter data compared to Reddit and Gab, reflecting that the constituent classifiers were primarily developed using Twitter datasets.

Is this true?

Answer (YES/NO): NO